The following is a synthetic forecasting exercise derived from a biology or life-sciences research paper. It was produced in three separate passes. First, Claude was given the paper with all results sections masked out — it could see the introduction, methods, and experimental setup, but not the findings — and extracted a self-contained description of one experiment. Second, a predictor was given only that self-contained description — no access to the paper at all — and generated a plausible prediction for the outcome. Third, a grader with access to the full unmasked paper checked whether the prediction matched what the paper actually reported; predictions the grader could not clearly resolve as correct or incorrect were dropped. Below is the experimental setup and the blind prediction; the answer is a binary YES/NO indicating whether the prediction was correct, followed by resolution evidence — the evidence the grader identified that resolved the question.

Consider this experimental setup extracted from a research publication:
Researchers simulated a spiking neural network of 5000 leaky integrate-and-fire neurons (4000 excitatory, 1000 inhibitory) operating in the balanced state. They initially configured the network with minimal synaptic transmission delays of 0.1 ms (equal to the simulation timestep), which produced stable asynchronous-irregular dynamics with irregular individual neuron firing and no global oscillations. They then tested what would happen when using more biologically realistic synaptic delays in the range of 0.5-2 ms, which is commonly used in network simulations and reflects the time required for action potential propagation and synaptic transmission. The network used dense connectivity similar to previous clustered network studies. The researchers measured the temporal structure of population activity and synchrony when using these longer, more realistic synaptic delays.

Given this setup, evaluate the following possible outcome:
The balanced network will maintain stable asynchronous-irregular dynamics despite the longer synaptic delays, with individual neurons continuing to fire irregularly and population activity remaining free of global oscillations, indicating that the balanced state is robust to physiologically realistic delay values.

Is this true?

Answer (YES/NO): NO